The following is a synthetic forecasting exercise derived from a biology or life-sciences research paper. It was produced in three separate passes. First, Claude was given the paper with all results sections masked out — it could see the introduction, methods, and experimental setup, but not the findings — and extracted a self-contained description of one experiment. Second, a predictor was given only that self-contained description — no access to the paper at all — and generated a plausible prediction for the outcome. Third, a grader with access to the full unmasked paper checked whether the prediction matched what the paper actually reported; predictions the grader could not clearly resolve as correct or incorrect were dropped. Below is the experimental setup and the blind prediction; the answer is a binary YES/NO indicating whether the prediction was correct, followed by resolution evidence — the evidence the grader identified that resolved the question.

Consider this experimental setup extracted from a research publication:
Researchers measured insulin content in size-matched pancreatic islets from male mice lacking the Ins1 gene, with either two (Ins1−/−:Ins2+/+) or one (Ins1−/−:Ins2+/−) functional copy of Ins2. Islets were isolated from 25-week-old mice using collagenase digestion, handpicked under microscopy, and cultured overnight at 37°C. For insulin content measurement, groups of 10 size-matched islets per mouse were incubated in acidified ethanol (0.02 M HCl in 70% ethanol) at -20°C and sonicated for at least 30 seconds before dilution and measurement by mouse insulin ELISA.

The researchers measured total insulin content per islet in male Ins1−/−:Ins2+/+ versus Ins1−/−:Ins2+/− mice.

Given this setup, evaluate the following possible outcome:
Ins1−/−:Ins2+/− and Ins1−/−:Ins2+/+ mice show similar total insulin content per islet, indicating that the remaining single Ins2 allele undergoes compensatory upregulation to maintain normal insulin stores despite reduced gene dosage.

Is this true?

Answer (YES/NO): NO